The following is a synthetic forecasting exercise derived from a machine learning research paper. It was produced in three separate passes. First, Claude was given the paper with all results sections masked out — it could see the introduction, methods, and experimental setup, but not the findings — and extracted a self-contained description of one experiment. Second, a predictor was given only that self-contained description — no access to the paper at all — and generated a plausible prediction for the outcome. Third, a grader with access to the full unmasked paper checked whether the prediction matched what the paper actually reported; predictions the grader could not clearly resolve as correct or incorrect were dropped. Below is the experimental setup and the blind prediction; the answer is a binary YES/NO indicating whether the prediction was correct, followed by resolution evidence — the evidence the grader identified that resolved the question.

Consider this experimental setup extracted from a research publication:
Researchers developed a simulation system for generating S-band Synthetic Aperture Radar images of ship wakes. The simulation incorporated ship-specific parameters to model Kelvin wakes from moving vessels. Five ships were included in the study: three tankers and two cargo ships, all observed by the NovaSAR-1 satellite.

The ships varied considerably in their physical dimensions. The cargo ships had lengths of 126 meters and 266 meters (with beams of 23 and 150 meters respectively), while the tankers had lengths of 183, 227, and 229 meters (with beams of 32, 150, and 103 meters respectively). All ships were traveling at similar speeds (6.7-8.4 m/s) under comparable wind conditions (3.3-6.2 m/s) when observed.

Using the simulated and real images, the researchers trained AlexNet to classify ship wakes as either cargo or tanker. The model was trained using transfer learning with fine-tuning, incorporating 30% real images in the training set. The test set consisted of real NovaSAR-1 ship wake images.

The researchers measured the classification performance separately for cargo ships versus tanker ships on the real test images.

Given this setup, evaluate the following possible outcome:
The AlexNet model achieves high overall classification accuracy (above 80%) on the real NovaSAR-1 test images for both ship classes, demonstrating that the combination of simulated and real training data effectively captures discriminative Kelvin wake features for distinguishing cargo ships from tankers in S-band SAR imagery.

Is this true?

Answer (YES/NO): NO